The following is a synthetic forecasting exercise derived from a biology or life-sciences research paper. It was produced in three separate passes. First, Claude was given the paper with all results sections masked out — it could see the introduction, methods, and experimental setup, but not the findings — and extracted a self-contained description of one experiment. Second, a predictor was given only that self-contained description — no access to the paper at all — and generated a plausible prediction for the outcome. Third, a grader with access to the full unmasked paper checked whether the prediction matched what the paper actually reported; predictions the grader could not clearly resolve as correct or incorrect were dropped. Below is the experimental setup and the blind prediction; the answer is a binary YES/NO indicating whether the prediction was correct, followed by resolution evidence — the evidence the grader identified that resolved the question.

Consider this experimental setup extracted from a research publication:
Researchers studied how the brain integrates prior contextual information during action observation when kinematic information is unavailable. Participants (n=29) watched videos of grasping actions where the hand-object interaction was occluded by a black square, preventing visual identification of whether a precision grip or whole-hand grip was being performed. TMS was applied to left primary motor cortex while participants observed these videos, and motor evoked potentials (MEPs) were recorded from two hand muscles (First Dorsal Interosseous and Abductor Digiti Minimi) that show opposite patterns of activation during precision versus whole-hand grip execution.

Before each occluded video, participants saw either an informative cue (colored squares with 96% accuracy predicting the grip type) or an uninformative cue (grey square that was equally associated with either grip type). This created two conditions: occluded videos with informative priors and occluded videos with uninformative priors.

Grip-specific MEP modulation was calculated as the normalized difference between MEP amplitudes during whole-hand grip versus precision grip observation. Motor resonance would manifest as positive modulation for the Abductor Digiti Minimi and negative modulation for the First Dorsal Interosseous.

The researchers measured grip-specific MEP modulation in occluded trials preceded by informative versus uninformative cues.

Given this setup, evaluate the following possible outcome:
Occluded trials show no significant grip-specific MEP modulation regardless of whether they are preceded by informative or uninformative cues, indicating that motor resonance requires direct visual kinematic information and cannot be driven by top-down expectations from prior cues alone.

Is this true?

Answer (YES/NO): NO